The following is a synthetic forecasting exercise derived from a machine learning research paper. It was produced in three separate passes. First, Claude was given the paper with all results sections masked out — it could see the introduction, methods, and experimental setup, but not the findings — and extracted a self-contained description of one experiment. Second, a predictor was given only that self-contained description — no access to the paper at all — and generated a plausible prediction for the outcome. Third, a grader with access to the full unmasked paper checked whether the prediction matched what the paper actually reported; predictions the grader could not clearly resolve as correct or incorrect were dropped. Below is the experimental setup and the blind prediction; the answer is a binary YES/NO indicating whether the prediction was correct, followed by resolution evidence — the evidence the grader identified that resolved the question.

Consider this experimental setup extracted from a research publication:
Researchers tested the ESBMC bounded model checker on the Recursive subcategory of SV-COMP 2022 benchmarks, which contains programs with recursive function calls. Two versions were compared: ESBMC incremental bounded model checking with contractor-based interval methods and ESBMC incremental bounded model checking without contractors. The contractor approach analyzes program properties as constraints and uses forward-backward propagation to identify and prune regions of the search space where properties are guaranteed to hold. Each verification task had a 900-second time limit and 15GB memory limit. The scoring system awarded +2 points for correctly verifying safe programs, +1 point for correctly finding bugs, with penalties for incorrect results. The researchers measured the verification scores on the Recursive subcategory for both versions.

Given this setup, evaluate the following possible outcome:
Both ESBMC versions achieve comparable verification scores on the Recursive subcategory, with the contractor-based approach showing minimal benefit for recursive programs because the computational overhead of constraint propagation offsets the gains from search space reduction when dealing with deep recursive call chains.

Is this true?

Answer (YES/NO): NO